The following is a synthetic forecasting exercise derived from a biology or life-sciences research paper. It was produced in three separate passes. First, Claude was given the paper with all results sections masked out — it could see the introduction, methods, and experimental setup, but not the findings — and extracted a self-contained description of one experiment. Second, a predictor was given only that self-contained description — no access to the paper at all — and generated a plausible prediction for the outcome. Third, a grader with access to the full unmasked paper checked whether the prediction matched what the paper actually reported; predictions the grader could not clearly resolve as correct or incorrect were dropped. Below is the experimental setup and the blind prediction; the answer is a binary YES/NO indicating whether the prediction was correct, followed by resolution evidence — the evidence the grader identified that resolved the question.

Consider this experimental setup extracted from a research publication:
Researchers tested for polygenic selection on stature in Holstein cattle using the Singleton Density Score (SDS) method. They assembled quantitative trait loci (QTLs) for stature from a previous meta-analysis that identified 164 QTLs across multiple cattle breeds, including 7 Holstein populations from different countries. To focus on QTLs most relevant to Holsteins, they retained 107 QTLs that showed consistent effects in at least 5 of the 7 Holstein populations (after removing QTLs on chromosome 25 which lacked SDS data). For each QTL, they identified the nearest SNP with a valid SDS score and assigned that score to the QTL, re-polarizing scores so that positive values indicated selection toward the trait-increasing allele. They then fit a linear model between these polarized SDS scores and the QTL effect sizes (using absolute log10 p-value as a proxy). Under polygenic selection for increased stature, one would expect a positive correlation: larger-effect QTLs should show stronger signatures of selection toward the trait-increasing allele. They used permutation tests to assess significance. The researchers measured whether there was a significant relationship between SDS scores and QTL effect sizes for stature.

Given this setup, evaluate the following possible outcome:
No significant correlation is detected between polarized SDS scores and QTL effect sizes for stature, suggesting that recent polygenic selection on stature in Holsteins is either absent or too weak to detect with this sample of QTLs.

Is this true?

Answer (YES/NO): YES